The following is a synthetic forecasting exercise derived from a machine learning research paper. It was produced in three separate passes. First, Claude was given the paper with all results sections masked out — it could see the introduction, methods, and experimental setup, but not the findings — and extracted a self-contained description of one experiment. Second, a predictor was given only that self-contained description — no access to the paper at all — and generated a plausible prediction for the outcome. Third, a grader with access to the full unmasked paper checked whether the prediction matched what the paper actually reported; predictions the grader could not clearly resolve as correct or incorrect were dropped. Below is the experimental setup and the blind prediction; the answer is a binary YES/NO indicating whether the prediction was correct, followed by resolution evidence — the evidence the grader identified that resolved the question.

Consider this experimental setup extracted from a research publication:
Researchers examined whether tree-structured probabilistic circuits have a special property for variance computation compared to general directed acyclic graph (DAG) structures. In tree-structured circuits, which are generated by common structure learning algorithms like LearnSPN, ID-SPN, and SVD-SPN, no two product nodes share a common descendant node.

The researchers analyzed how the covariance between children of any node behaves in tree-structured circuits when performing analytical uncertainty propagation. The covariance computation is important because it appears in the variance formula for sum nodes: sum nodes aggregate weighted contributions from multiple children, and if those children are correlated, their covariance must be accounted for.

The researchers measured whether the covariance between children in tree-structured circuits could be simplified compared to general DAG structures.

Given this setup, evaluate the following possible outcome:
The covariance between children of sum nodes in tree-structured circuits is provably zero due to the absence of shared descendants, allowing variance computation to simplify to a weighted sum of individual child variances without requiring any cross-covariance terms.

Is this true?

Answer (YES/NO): YES